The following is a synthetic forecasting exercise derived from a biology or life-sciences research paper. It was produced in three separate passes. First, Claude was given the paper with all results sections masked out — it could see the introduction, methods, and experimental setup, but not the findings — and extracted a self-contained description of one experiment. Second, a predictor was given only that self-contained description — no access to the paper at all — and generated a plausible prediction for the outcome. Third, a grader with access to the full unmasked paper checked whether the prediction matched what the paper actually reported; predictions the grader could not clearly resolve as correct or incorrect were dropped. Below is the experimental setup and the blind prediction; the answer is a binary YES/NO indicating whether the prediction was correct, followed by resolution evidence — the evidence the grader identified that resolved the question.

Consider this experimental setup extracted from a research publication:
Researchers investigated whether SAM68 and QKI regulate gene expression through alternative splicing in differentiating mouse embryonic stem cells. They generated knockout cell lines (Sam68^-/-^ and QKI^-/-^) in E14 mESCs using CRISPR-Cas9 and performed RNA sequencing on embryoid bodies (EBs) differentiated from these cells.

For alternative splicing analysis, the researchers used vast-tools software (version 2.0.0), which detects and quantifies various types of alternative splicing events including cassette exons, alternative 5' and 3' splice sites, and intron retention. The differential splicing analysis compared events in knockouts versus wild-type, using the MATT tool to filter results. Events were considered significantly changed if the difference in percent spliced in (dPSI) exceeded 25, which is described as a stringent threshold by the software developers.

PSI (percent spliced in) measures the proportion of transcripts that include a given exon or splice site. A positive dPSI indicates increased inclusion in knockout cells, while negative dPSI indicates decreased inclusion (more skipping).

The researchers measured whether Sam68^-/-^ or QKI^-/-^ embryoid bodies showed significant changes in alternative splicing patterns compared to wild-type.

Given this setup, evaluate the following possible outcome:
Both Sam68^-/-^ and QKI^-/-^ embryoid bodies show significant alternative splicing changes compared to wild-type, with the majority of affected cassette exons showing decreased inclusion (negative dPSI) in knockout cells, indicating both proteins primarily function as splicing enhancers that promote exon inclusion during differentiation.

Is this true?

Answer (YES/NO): NO